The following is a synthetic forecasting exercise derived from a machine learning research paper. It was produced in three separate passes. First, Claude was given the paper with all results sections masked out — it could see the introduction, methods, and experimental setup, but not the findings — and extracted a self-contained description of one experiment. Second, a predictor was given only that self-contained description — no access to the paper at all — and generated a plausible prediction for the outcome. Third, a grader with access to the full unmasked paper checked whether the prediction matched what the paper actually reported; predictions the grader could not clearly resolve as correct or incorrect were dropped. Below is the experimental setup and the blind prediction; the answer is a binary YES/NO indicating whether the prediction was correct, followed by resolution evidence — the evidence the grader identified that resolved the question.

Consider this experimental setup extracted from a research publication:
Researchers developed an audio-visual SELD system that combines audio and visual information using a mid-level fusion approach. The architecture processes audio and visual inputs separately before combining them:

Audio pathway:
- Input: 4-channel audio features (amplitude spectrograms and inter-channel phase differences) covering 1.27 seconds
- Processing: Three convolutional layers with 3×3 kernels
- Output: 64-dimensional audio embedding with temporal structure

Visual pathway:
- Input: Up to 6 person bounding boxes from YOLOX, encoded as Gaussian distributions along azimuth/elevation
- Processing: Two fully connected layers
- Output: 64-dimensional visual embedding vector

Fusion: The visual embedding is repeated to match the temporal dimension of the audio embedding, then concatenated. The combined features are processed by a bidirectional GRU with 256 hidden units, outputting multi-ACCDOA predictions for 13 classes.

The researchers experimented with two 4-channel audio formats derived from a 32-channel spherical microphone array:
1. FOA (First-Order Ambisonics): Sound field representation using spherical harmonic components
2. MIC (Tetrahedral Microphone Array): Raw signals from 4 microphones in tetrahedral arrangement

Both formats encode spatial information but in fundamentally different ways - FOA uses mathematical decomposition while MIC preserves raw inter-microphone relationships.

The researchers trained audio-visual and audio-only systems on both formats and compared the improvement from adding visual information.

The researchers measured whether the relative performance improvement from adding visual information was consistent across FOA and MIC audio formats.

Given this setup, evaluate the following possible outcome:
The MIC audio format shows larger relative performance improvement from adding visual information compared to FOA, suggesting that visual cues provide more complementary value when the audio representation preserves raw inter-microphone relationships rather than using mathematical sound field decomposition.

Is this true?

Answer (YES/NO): YES